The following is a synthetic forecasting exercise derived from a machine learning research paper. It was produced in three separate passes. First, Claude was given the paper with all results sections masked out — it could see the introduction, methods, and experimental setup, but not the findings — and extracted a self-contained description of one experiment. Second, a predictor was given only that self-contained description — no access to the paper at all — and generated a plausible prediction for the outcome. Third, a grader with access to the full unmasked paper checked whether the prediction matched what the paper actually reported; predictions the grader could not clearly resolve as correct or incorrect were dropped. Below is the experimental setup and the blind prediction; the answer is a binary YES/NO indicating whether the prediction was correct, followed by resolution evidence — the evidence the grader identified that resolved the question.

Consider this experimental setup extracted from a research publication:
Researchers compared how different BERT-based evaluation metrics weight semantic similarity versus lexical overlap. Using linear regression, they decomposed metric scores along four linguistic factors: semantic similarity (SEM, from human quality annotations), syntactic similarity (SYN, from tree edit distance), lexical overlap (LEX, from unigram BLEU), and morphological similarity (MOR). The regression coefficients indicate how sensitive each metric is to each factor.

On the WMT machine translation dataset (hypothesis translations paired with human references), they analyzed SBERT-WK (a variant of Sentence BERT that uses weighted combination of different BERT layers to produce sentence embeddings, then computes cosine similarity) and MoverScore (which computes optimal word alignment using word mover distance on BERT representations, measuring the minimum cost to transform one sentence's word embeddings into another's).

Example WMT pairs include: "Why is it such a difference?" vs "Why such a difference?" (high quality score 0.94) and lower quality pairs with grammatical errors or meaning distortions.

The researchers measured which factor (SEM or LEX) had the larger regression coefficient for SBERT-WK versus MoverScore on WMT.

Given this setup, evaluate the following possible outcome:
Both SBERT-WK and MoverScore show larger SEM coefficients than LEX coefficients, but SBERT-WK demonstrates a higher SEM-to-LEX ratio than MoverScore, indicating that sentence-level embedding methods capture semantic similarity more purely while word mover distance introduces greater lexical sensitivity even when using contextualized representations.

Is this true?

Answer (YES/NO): NO